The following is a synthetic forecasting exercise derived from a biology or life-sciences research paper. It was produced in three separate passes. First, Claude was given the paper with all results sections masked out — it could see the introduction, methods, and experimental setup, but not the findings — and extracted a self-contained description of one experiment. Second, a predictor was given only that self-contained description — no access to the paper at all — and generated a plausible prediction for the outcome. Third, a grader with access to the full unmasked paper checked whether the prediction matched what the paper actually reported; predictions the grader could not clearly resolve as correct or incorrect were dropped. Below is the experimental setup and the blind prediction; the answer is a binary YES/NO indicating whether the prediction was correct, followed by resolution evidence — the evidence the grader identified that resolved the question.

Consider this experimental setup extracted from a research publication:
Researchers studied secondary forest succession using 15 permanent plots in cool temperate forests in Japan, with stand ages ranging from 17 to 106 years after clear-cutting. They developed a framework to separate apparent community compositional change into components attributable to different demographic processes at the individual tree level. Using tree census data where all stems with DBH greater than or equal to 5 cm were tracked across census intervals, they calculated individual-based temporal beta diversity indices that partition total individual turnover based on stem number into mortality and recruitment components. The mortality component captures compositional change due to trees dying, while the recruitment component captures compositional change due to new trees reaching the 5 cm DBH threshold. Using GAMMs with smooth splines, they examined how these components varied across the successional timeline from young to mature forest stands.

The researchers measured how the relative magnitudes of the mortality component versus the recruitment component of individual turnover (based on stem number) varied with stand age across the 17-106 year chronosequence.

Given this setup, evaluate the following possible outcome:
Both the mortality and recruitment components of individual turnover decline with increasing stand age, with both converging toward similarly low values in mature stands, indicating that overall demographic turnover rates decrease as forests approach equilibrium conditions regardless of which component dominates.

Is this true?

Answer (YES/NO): NO